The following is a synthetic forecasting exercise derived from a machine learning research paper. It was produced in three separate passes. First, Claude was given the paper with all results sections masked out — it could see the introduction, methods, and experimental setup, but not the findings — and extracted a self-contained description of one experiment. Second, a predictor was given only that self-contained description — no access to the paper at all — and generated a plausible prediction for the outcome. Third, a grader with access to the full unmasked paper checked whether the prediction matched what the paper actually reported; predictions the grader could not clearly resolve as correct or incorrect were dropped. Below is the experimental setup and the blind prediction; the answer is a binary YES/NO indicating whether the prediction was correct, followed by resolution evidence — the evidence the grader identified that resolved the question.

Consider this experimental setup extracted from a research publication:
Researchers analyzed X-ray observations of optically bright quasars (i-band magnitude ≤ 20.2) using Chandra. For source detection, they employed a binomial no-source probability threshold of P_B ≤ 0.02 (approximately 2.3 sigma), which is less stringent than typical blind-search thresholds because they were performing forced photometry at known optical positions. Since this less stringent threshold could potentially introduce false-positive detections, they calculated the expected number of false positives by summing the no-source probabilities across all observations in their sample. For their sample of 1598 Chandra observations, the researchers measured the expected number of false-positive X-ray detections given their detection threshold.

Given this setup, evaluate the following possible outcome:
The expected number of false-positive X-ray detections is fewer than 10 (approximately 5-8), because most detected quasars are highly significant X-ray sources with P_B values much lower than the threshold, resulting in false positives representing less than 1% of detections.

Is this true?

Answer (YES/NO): NO